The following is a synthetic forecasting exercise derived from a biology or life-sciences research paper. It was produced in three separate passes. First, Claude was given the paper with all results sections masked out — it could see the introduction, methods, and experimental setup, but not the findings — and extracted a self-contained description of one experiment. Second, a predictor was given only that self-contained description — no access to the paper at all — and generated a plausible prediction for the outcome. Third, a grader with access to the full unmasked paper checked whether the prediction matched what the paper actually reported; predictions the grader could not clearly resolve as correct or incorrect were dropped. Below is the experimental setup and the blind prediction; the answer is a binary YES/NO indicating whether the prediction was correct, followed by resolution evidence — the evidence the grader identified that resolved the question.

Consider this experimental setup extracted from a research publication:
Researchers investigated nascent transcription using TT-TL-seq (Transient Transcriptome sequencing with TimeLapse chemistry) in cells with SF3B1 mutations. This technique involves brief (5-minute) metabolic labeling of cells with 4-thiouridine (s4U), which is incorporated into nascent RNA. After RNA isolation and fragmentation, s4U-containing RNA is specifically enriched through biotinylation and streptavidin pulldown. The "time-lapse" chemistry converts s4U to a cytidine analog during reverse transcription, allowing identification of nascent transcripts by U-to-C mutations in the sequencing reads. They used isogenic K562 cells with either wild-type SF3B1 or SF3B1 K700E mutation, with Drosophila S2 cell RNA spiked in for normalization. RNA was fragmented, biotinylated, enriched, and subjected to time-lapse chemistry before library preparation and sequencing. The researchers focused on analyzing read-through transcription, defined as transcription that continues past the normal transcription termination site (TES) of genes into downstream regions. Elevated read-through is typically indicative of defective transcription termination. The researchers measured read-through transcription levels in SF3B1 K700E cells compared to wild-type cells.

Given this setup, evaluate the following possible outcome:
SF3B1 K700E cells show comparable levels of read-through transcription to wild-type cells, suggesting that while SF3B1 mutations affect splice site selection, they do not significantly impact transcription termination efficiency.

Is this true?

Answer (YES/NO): YES